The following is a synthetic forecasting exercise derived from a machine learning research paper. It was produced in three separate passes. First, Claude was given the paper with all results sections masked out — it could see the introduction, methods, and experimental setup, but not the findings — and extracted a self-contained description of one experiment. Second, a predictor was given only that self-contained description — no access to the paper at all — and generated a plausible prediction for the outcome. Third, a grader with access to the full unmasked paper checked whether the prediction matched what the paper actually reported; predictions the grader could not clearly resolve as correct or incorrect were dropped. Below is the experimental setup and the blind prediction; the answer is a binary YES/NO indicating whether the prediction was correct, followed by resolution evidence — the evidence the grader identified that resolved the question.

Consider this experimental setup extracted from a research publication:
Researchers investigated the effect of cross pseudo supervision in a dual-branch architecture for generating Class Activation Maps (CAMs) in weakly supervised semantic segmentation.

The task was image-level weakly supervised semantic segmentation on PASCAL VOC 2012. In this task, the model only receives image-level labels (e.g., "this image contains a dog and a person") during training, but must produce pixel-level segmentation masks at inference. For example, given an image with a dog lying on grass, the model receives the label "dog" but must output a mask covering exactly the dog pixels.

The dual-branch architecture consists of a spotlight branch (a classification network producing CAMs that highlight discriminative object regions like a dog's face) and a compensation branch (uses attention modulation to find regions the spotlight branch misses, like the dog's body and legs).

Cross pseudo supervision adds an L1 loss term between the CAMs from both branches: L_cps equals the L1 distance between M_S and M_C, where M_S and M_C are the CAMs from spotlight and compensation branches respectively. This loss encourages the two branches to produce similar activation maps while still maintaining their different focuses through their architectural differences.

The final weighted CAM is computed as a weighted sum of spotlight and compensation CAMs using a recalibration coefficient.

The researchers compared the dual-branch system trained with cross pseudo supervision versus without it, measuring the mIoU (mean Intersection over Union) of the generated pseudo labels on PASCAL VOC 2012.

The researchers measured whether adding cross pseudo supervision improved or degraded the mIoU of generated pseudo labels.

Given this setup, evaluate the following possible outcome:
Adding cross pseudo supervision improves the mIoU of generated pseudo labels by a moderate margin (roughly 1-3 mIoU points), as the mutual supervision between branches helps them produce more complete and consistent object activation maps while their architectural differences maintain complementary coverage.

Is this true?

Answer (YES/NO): YES